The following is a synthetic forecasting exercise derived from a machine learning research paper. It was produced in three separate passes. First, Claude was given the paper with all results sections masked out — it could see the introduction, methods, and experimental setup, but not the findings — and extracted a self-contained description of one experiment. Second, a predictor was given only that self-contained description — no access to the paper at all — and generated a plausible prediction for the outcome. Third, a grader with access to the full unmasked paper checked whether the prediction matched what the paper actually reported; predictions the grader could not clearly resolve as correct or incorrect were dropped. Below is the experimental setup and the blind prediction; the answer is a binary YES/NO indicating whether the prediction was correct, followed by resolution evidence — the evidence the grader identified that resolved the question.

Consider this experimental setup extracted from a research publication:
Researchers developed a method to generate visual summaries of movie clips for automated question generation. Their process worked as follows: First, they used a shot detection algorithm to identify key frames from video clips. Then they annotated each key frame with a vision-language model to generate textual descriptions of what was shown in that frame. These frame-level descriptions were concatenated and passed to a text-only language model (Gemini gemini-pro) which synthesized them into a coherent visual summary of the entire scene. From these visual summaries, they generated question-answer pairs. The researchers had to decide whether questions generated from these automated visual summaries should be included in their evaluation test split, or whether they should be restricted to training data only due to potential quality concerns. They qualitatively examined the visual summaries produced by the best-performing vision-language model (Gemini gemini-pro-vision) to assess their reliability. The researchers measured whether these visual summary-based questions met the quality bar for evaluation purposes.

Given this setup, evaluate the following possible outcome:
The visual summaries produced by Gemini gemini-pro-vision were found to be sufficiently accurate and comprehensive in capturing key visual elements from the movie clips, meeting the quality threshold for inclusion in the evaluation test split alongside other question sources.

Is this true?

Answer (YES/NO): NO